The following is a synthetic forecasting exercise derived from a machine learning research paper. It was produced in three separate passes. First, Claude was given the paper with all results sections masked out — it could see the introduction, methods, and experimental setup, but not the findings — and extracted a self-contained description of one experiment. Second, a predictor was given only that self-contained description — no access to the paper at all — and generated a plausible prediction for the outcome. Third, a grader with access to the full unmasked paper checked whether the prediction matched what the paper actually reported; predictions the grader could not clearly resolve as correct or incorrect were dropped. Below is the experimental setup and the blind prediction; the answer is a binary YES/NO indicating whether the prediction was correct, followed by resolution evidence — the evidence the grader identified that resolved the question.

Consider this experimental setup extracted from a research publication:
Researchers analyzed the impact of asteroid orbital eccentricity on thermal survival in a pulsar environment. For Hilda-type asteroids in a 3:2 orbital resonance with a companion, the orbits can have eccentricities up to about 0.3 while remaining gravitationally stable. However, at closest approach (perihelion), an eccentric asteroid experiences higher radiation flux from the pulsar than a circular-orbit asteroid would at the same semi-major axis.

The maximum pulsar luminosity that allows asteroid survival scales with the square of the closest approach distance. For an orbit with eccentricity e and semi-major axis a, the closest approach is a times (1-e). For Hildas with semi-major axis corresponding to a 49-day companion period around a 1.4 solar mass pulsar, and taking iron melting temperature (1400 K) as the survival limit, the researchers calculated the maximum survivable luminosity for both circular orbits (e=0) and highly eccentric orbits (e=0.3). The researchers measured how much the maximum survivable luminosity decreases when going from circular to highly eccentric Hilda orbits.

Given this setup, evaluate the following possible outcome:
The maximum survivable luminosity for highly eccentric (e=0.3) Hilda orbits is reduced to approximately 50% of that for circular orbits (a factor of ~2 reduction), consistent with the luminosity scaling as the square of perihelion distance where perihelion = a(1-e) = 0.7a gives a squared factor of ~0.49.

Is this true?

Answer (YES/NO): NO